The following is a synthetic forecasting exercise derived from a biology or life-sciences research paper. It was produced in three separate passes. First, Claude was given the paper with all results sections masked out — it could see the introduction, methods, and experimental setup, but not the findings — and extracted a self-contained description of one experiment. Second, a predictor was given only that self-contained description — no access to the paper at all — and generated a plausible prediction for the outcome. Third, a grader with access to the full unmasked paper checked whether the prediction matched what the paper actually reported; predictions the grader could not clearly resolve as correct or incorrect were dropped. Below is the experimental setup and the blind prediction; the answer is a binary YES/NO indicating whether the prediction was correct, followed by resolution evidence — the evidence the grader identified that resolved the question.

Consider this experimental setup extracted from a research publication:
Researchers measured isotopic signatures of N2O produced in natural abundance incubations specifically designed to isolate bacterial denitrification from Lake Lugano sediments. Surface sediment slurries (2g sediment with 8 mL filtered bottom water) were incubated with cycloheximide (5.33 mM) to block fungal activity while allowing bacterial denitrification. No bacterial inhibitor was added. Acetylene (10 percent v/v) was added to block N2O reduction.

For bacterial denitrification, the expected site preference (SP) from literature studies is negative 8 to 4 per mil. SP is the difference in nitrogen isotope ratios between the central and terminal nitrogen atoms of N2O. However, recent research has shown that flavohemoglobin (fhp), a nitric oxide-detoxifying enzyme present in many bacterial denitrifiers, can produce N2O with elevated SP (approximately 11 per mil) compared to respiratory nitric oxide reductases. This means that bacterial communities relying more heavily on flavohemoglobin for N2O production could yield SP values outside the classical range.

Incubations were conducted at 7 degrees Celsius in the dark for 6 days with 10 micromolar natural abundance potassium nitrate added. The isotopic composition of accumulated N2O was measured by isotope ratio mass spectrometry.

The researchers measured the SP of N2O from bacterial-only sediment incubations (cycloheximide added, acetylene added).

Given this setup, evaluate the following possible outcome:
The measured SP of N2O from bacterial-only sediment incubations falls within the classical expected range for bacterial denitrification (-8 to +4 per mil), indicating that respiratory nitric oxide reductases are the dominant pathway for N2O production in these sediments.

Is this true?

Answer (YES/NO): NO